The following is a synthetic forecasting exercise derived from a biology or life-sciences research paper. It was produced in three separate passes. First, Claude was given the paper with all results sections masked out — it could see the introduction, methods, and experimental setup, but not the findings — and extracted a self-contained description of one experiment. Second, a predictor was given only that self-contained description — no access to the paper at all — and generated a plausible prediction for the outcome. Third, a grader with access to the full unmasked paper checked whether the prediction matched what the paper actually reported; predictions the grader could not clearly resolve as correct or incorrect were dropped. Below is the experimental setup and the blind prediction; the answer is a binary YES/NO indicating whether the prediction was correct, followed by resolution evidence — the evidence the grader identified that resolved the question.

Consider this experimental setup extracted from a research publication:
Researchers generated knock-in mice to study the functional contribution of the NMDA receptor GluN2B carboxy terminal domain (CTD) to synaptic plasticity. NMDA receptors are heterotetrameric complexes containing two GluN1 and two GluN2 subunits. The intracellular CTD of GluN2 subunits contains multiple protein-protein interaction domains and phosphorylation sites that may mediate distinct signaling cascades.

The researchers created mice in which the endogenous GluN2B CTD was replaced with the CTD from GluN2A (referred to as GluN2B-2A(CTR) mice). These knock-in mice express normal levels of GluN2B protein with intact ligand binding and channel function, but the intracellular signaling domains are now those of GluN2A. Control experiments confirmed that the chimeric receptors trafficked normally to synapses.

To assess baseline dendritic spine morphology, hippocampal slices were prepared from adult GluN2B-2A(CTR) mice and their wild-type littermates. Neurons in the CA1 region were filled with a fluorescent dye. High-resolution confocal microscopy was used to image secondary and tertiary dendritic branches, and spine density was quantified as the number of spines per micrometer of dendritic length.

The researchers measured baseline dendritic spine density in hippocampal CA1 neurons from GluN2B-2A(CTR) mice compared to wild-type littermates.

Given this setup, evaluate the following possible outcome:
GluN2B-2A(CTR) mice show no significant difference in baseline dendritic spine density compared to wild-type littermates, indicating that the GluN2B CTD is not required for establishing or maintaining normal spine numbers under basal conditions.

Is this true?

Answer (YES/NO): NO